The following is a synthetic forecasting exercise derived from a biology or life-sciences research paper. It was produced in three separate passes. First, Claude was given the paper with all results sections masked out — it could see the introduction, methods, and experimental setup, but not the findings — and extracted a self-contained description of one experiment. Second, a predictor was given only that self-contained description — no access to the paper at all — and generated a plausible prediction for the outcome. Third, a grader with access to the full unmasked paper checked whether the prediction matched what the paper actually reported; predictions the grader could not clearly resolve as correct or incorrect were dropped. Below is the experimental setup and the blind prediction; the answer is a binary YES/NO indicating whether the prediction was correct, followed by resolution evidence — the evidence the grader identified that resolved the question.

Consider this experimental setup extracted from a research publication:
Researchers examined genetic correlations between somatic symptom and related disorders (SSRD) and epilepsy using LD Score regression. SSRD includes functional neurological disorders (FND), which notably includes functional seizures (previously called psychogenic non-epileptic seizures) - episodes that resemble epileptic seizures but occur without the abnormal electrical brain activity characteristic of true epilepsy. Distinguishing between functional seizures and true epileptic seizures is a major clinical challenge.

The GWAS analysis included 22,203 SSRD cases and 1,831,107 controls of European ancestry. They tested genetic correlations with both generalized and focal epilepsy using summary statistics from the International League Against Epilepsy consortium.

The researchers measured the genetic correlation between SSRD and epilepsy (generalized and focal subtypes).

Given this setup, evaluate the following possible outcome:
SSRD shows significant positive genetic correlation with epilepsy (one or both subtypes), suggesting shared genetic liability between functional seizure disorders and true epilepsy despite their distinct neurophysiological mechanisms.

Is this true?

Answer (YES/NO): NO